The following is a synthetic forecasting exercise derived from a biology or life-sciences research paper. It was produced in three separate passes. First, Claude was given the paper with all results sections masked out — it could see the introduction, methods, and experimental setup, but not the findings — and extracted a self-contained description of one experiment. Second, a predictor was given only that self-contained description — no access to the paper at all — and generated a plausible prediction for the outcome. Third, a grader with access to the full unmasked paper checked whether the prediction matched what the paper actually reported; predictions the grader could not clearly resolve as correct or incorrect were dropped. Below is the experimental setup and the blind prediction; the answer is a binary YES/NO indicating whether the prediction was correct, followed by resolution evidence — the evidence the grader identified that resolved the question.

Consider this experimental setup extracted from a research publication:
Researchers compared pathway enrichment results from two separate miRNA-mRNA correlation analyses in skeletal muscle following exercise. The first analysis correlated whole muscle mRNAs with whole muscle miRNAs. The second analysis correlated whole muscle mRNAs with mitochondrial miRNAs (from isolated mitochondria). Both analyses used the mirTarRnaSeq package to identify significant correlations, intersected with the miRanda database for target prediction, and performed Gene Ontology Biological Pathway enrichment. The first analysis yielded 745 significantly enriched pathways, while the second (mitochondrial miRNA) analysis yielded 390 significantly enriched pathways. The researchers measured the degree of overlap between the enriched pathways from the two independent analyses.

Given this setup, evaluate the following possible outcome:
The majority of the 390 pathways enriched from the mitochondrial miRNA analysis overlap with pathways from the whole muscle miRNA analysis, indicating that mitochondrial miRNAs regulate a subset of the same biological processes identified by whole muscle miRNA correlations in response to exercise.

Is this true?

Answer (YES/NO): YES